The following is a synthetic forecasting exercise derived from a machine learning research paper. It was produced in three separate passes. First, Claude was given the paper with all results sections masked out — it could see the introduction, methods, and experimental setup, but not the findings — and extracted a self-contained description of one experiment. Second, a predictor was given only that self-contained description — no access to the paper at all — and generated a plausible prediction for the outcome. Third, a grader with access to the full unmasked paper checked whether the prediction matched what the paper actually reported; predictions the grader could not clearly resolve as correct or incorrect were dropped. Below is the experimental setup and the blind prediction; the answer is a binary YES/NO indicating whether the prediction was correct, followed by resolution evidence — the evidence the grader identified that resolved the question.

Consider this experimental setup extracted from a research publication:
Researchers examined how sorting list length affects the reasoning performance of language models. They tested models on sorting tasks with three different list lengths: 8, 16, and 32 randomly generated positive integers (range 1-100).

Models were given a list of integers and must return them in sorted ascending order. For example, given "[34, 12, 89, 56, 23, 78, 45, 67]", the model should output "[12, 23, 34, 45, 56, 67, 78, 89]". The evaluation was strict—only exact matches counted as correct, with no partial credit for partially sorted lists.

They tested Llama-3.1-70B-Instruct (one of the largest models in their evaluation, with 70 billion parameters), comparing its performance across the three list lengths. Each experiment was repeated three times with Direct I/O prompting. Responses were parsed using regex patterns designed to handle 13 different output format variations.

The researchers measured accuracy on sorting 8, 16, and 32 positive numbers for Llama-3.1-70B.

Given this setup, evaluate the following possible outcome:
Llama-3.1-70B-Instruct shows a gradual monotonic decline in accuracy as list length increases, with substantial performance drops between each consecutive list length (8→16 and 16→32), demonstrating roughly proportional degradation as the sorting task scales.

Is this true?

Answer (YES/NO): NO